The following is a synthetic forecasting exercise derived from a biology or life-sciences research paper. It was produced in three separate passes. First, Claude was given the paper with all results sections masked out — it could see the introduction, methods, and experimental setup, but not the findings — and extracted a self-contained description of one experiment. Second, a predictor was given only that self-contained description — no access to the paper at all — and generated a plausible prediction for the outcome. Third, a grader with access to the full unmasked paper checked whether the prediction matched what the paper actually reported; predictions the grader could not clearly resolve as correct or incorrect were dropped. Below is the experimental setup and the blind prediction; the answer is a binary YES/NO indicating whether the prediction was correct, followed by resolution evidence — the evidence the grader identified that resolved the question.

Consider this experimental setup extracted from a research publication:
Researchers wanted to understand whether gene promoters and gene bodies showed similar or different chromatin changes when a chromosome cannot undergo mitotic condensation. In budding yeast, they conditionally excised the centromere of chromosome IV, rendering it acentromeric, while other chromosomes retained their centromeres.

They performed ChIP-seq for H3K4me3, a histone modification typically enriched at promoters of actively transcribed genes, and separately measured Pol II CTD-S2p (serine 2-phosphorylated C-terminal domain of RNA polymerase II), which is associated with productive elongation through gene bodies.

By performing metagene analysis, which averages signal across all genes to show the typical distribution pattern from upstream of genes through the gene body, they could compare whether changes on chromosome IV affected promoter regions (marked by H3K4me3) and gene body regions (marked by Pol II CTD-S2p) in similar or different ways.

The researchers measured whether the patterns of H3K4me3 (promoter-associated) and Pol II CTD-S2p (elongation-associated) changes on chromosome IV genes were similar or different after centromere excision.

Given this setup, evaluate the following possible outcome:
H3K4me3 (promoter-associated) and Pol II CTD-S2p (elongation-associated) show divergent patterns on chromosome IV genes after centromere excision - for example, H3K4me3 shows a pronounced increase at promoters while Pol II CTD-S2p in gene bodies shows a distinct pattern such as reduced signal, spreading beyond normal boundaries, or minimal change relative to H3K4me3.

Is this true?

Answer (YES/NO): NO